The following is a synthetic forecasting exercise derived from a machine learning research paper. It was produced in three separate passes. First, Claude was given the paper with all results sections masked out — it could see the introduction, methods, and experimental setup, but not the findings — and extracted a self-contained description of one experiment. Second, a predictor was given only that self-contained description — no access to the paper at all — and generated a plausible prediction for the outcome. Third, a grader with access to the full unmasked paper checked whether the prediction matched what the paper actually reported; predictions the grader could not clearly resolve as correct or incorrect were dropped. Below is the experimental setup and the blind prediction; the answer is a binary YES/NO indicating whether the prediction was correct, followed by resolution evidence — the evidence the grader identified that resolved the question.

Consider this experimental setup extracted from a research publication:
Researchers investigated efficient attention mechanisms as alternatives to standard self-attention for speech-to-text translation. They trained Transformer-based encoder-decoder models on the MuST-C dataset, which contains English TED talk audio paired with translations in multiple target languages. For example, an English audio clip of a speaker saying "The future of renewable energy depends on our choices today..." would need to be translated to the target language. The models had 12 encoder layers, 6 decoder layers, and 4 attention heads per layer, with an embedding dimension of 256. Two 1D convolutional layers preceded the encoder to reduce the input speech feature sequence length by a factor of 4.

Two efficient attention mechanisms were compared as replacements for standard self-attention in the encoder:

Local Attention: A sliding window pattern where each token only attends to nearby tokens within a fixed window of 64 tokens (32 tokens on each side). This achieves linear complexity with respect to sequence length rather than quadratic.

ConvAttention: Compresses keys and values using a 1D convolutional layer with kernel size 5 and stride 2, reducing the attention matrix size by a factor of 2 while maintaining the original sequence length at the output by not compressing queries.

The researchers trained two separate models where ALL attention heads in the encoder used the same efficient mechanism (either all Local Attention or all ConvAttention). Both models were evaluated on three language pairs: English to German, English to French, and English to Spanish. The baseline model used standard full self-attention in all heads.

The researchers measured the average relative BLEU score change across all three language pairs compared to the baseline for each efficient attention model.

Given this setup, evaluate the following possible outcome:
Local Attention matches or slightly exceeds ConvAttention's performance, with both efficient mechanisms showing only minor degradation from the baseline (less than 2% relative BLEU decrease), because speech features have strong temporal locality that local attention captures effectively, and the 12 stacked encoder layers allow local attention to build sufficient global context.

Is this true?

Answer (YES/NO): NO